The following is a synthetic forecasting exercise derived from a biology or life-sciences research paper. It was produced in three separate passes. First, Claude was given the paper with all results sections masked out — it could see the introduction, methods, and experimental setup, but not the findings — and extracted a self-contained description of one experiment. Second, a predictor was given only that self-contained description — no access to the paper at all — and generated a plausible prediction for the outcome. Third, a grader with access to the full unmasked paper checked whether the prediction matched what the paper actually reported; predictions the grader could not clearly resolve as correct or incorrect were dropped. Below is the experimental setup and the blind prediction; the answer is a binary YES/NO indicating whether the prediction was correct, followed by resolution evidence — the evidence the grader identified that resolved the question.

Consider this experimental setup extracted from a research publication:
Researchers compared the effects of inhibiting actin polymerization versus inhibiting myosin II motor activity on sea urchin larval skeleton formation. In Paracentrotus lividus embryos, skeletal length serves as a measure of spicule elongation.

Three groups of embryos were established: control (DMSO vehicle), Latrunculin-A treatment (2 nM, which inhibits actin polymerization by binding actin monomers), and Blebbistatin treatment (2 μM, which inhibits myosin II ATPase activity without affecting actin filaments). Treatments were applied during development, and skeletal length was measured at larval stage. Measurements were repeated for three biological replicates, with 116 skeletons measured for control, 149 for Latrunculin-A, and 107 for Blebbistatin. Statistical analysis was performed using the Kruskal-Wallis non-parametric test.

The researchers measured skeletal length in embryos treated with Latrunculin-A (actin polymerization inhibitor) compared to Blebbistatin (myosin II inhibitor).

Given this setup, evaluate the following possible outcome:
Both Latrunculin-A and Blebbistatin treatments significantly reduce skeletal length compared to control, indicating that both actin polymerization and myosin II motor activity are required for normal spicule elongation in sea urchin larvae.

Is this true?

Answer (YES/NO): NO